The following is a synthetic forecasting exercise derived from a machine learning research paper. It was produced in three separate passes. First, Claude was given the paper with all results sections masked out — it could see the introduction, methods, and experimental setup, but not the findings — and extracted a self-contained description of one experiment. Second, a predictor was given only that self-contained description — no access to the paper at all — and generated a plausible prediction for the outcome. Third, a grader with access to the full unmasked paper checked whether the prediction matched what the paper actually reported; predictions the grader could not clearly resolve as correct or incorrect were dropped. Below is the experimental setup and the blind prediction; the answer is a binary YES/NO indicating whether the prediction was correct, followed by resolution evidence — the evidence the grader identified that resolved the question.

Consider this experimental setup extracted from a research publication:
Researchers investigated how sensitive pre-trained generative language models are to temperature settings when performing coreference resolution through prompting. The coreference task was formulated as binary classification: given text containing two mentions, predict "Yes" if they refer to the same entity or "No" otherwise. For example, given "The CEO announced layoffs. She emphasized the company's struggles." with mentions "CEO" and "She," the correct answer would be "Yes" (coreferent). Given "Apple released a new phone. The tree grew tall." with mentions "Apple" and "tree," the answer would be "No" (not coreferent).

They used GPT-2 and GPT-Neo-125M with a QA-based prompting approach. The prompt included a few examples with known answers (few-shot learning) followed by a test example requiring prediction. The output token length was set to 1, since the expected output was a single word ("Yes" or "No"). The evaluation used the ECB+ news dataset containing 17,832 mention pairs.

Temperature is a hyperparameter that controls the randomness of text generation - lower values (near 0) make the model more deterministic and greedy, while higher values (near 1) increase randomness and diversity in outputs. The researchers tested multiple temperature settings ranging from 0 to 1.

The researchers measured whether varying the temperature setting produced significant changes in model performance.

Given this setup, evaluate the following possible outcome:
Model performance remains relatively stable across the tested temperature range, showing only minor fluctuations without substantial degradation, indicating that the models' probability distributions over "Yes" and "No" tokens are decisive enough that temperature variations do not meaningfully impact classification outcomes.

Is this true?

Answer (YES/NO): YES